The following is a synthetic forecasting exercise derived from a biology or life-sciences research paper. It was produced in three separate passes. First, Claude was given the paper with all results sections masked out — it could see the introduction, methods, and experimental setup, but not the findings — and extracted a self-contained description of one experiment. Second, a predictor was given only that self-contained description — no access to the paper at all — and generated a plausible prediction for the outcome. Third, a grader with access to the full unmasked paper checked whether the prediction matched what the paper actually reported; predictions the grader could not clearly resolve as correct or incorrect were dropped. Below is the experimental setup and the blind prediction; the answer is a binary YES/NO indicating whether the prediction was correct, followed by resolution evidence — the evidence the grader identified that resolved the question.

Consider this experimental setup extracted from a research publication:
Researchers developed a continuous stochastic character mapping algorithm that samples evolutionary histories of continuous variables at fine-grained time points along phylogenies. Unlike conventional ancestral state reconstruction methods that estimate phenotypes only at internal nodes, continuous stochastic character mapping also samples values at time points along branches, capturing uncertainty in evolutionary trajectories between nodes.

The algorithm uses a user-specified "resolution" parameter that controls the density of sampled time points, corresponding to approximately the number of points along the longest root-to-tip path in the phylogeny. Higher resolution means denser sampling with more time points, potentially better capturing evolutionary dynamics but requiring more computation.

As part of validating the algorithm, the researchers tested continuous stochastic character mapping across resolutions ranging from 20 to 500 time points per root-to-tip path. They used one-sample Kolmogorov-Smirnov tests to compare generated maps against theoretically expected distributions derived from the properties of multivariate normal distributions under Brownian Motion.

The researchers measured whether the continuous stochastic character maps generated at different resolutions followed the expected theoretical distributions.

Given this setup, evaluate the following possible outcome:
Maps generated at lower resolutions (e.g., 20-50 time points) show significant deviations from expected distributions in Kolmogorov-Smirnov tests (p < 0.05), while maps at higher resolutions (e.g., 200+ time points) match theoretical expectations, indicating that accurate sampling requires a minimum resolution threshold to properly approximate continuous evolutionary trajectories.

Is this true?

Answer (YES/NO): NO